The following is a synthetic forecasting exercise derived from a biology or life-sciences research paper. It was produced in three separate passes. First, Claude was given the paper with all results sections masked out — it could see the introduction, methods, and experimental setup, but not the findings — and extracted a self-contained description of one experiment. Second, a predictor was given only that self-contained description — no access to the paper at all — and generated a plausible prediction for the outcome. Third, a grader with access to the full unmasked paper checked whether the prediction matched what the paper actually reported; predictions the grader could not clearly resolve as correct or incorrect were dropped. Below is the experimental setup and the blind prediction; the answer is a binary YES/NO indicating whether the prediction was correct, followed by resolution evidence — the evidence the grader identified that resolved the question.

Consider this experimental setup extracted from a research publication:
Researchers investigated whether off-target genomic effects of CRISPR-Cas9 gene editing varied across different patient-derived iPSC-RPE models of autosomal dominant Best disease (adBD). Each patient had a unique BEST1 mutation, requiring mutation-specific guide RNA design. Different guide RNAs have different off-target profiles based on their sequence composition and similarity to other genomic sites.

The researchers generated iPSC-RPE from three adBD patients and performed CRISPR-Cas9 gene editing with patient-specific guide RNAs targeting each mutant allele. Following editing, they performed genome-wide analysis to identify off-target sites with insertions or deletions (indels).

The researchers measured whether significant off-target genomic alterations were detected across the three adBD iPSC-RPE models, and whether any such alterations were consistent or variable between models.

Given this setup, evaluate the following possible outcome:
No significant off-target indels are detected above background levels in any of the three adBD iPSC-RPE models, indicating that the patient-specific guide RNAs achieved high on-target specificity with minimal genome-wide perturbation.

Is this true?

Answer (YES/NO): NO